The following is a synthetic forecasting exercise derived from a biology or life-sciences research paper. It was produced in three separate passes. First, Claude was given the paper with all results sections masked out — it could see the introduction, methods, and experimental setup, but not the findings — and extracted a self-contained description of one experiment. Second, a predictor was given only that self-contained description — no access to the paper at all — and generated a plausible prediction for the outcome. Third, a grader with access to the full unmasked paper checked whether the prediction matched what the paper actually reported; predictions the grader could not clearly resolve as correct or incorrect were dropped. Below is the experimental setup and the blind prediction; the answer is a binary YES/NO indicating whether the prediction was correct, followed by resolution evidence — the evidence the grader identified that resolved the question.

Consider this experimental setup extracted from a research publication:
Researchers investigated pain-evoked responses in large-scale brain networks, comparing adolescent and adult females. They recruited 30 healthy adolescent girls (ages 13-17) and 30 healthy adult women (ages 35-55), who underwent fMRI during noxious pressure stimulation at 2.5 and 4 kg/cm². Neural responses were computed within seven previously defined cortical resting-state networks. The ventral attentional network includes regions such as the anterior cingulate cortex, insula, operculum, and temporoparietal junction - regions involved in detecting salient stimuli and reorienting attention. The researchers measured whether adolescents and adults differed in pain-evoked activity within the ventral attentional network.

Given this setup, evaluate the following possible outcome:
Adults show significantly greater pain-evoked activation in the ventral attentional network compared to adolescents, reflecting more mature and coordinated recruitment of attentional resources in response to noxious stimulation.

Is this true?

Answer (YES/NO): NO